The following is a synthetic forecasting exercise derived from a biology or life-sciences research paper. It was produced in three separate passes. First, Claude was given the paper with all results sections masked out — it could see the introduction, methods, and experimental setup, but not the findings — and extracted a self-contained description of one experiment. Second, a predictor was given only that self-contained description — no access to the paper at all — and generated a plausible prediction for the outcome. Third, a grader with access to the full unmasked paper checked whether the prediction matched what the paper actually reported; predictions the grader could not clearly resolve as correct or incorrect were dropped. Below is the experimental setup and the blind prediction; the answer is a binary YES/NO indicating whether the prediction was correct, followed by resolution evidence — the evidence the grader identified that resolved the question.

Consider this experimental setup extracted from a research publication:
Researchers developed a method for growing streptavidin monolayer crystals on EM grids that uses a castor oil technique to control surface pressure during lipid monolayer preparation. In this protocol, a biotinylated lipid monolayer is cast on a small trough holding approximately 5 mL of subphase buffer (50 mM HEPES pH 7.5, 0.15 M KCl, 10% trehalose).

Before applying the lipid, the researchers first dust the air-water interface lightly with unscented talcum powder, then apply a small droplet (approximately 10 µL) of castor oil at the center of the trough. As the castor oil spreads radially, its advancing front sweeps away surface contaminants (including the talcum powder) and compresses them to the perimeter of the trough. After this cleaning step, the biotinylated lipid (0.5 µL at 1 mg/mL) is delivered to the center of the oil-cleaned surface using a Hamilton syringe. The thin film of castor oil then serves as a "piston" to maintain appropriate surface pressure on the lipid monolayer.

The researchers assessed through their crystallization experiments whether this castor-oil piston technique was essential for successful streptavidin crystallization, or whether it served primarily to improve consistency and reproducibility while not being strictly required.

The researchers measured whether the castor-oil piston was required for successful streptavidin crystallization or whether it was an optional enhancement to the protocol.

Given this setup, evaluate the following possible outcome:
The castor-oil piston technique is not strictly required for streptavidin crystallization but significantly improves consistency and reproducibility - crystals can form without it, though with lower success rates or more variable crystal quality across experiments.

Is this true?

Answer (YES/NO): NO